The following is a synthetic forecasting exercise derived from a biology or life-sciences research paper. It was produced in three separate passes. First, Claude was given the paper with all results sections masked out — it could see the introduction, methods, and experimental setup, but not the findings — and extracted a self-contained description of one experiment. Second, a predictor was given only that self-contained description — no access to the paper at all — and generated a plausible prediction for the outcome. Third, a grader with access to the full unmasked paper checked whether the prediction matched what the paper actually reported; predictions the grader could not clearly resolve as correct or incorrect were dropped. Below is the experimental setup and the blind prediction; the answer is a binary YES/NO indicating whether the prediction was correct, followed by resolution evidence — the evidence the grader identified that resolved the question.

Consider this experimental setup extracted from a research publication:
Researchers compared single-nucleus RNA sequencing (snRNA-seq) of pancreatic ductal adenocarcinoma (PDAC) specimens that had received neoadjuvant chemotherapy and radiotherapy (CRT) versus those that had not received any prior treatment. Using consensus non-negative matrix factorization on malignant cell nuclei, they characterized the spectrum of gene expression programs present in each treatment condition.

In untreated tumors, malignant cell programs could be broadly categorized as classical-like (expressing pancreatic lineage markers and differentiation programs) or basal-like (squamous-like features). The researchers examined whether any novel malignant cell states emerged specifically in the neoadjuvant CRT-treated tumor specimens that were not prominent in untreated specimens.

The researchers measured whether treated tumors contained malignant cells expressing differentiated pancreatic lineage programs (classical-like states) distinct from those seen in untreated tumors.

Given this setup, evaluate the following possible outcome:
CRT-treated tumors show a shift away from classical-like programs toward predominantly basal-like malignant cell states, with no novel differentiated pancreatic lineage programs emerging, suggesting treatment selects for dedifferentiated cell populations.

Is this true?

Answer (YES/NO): NO